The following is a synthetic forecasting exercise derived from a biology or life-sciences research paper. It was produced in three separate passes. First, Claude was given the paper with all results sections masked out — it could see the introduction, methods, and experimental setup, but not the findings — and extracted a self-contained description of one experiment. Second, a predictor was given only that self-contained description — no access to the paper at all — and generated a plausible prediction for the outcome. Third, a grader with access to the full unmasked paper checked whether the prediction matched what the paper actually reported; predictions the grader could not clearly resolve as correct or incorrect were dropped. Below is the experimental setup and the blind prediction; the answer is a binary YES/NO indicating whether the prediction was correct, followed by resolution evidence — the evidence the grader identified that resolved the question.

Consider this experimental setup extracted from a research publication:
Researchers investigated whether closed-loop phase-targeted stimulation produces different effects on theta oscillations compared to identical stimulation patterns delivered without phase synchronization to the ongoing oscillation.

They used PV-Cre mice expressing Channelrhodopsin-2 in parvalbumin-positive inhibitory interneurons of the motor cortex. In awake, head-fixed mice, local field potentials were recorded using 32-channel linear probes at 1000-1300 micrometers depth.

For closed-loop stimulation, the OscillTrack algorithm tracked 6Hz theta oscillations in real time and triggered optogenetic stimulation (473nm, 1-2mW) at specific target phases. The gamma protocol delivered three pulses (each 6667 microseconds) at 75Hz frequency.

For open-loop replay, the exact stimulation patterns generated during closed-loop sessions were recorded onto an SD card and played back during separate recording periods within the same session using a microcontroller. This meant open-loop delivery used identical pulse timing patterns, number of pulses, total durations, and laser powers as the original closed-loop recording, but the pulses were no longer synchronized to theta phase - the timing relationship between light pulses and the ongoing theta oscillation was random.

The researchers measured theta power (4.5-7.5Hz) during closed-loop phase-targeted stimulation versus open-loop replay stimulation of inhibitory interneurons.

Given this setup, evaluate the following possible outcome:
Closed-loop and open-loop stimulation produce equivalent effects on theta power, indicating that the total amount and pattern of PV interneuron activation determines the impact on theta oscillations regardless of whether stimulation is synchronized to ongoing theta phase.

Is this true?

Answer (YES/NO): NO